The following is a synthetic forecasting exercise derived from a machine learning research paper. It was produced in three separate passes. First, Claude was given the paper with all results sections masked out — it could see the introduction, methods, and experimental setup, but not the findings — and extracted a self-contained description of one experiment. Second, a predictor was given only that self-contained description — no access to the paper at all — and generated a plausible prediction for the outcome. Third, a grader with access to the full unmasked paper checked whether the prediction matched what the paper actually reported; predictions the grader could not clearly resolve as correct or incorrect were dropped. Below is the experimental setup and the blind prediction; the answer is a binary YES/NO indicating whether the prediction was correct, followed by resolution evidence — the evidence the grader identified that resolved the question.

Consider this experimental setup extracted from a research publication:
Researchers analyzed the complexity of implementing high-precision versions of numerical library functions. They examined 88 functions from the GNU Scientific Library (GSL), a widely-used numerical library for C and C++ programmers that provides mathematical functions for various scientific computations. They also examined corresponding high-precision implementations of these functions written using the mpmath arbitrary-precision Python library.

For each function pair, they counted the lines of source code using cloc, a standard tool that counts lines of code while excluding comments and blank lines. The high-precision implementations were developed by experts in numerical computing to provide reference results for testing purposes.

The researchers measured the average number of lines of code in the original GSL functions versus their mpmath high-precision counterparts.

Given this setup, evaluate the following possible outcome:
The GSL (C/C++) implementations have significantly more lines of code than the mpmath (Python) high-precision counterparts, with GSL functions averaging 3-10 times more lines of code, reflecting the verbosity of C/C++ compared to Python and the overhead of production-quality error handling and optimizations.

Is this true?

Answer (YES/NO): NO